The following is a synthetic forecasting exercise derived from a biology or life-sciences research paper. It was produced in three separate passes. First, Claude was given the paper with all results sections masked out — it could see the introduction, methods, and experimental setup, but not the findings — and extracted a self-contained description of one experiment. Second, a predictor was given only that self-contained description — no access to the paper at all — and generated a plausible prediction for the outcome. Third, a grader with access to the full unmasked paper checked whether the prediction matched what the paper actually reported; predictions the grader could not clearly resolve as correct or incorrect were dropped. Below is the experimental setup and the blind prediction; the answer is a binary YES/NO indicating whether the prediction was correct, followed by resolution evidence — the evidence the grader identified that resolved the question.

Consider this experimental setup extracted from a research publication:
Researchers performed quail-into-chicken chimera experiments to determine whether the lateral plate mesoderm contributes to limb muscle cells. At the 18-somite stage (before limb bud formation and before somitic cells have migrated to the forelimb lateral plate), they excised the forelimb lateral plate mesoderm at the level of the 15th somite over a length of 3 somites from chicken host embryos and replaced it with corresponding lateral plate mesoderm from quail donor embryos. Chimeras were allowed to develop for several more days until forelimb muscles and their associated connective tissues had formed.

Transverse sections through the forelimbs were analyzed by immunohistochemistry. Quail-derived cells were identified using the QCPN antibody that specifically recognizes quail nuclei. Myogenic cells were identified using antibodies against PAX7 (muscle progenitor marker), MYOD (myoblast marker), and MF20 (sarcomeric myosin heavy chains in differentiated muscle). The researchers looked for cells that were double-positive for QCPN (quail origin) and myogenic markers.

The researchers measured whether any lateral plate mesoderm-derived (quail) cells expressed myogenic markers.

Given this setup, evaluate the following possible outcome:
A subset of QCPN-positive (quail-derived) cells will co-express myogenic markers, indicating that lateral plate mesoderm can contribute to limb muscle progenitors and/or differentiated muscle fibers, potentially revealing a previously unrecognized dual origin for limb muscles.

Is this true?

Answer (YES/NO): YES